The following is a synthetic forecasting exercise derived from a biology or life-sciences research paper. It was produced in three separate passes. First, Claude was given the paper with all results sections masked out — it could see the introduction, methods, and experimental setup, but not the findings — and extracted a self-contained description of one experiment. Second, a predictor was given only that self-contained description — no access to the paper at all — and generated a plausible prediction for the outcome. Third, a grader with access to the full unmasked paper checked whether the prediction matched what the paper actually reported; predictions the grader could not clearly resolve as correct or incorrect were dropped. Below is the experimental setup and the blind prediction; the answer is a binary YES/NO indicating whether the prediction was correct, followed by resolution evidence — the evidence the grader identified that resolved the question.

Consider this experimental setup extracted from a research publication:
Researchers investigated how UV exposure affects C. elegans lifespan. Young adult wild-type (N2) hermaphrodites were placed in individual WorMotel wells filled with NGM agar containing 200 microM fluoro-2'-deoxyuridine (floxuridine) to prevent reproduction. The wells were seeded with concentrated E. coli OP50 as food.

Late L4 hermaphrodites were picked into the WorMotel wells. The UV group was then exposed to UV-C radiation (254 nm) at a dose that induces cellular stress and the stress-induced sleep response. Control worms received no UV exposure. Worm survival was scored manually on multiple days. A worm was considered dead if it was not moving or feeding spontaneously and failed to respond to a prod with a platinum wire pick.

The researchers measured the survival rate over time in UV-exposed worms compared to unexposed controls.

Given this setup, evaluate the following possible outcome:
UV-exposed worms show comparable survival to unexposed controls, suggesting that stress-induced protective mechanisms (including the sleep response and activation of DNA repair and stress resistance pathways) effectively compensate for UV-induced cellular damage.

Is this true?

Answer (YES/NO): NO